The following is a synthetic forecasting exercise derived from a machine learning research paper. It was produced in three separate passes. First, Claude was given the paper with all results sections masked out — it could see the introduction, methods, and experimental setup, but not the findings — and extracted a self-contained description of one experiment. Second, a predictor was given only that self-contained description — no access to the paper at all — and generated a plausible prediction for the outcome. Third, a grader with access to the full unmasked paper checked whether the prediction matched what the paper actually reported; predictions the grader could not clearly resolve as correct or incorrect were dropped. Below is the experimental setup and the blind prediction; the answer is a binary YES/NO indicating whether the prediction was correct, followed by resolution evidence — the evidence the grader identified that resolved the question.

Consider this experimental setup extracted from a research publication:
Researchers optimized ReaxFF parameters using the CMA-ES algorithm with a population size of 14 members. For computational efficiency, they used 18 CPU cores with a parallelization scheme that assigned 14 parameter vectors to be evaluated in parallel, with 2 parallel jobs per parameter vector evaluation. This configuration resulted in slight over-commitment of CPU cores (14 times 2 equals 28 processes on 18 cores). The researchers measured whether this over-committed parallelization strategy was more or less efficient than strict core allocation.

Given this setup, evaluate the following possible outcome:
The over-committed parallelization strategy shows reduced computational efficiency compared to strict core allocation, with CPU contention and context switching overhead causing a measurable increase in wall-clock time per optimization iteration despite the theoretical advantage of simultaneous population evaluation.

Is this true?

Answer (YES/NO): NO